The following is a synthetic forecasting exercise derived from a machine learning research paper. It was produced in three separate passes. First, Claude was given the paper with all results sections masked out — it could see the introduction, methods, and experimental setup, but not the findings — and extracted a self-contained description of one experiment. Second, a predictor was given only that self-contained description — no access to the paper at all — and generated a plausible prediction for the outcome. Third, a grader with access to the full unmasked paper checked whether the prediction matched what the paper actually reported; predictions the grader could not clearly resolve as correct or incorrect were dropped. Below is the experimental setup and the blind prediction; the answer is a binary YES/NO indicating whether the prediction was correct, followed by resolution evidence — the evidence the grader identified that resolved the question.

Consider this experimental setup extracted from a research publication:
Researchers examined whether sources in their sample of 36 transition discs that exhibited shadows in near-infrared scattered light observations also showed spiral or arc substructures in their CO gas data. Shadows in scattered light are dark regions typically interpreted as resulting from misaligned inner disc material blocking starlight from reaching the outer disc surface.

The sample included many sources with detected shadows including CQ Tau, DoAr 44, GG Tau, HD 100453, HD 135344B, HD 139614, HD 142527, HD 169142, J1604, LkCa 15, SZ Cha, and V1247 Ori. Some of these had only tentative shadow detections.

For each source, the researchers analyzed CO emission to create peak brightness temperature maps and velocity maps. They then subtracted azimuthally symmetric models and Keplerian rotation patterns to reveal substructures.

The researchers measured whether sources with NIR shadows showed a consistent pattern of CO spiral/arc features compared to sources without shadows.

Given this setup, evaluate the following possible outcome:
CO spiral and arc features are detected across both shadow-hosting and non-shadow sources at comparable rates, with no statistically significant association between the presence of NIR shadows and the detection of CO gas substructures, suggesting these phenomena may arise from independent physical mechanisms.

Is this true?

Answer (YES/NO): NO